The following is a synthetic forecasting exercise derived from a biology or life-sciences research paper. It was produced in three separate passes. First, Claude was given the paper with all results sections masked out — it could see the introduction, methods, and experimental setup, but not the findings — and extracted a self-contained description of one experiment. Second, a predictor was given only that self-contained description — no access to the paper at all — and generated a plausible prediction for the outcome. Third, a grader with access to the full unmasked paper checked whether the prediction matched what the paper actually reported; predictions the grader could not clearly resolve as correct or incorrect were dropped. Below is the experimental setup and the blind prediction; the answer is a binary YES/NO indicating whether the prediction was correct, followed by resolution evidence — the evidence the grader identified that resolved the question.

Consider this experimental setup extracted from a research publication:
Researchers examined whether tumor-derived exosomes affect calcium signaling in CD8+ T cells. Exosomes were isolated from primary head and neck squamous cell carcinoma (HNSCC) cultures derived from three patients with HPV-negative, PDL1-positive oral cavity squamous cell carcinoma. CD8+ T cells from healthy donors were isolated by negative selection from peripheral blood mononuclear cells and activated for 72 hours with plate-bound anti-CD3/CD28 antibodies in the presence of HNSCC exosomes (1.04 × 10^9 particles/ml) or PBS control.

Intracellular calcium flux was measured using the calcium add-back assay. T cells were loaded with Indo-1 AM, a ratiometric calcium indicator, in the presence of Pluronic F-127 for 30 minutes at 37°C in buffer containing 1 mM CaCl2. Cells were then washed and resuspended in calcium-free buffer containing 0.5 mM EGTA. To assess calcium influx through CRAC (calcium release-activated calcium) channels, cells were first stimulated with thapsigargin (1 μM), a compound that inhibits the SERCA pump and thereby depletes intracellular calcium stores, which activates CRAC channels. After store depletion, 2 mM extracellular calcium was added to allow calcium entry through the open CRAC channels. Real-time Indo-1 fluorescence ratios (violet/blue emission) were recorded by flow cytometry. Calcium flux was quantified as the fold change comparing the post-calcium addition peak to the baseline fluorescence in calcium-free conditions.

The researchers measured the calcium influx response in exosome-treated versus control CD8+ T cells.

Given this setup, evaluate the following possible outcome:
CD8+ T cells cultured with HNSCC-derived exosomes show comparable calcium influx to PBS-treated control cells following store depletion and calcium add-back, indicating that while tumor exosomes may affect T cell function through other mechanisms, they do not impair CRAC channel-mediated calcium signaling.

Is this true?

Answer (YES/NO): NO